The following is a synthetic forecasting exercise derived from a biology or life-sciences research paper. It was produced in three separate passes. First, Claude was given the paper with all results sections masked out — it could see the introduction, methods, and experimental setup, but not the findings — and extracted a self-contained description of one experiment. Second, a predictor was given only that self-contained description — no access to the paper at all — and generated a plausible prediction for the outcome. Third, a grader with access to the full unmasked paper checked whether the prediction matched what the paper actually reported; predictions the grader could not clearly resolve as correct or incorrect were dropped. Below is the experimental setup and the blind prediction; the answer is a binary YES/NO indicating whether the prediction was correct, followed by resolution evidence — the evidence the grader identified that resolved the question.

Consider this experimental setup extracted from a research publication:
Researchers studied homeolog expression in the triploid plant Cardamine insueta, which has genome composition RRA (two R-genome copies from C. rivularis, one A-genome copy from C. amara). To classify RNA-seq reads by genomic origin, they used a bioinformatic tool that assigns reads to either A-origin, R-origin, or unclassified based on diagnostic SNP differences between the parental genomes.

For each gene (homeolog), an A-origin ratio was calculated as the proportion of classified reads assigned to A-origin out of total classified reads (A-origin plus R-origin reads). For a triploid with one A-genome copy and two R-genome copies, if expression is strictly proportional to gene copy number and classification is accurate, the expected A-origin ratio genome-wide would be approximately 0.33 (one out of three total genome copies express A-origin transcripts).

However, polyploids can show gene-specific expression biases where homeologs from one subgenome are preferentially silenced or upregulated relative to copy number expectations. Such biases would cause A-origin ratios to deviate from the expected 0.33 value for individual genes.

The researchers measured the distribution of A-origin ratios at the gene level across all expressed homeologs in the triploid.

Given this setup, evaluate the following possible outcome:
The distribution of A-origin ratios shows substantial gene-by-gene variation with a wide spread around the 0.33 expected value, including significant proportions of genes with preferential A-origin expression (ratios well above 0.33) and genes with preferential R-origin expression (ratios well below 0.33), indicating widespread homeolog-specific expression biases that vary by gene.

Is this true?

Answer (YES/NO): NO